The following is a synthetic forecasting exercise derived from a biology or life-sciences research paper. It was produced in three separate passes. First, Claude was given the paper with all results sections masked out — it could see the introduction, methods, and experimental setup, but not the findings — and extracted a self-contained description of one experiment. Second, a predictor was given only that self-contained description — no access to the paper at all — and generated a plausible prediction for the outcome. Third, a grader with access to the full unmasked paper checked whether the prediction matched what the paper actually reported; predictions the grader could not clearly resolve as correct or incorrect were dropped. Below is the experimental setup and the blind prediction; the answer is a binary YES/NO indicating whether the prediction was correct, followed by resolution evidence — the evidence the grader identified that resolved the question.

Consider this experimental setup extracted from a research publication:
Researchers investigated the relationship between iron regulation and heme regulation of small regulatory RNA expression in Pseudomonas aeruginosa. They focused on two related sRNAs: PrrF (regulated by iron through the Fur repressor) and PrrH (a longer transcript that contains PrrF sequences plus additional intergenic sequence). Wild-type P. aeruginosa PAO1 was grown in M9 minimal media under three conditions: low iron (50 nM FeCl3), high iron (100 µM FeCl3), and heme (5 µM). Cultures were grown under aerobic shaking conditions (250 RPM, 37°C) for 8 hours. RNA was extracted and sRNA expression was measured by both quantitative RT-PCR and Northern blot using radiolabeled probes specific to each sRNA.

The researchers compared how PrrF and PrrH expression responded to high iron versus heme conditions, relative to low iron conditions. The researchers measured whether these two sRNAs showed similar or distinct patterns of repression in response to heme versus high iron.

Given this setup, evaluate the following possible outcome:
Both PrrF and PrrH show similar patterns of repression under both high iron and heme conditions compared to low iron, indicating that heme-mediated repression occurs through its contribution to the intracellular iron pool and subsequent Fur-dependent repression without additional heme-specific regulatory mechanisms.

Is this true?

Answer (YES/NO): NO